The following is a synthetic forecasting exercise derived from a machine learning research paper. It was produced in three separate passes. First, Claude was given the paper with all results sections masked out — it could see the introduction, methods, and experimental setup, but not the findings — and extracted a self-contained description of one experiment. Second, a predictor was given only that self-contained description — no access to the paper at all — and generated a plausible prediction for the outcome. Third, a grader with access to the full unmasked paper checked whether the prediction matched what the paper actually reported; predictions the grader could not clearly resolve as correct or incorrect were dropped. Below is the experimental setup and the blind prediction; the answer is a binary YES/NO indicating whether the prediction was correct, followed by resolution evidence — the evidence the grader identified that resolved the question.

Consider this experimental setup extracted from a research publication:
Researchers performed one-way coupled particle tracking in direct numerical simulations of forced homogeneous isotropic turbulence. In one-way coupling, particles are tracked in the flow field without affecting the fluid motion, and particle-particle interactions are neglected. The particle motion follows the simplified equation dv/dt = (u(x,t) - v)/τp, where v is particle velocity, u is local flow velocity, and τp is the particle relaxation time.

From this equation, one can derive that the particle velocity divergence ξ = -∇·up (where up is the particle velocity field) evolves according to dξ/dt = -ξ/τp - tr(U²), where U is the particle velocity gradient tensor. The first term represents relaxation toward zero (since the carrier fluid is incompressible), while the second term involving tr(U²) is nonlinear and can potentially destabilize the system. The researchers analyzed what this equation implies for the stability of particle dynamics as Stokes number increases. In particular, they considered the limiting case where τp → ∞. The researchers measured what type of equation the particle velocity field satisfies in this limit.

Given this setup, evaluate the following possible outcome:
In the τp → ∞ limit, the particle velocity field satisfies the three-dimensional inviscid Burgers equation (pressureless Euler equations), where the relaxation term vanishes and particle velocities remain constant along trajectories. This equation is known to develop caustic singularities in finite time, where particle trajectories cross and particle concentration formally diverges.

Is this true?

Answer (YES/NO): YES